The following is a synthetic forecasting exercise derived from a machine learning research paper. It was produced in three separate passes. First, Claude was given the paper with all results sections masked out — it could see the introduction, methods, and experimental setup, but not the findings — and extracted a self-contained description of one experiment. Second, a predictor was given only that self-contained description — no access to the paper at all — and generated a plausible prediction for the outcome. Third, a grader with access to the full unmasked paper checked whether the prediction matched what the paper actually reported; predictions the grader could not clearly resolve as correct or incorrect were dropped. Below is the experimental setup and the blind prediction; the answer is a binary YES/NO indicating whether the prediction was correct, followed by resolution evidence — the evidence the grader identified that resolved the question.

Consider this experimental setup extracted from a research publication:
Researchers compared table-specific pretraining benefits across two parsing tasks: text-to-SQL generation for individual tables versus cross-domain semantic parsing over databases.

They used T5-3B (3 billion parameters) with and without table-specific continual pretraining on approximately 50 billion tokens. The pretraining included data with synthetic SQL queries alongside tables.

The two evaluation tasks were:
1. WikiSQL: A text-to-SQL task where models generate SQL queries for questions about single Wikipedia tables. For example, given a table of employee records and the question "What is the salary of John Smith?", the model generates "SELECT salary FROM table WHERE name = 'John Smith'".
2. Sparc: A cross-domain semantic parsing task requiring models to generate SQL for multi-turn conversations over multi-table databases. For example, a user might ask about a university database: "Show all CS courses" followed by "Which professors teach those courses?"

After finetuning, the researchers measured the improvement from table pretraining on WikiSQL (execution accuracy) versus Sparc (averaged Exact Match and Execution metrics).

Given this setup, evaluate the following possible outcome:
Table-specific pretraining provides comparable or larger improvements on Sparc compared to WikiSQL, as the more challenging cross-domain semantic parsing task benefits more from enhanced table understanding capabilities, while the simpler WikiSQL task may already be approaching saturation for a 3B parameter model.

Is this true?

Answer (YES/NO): YES